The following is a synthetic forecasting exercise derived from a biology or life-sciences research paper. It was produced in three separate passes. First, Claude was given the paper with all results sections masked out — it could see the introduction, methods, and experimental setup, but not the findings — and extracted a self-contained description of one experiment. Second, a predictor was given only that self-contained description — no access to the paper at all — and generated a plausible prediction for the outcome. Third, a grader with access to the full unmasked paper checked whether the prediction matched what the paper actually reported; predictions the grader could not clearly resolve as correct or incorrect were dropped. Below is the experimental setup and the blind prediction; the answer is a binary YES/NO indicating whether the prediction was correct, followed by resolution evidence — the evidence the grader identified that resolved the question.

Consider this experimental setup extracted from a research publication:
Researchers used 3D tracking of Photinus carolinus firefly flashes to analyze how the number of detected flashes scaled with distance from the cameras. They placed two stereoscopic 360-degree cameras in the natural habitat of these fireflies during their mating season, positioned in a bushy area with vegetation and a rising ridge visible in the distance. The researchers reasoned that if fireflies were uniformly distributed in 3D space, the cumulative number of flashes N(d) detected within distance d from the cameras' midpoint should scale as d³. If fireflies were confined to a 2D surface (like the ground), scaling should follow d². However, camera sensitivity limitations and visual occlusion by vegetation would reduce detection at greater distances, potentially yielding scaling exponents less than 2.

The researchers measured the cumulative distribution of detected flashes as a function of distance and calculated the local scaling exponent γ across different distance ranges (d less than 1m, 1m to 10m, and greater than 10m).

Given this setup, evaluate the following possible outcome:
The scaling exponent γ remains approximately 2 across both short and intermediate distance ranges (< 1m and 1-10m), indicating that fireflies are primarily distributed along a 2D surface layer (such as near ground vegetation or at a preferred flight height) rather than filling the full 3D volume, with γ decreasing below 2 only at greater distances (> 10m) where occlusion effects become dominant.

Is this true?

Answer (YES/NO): NO